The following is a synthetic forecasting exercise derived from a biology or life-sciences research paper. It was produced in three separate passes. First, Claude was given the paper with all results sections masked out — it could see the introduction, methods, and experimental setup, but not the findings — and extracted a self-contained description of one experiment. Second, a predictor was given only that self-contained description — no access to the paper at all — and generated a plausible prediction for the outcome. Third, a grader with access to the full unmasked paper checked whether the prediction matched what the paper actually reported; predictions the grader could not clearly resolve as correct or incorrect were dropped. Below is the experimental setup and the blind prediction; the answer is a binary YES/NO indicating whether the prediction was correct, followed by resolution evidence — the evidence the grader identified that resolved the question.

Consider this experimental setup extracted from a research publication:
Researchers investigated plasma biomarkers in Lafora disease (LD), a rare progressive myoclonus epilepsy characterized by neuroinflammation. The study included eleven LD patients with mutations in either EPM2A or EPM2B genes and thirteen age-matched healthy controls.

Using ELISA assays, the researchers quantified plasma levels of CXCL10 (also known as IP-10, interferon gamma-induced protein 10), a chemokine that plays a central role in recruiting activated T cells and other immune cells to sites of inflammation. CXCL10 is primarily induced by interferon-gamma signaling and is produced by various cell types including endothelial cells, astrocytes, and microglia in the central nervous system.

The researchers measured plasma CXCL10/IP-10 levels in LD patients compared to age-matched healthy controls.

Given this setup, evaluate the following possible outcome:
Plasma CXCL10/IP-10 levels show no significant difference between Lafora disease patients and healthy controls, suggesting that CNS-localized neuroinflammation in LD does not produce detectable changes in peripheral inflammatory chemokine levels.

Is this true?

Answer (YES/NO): YES